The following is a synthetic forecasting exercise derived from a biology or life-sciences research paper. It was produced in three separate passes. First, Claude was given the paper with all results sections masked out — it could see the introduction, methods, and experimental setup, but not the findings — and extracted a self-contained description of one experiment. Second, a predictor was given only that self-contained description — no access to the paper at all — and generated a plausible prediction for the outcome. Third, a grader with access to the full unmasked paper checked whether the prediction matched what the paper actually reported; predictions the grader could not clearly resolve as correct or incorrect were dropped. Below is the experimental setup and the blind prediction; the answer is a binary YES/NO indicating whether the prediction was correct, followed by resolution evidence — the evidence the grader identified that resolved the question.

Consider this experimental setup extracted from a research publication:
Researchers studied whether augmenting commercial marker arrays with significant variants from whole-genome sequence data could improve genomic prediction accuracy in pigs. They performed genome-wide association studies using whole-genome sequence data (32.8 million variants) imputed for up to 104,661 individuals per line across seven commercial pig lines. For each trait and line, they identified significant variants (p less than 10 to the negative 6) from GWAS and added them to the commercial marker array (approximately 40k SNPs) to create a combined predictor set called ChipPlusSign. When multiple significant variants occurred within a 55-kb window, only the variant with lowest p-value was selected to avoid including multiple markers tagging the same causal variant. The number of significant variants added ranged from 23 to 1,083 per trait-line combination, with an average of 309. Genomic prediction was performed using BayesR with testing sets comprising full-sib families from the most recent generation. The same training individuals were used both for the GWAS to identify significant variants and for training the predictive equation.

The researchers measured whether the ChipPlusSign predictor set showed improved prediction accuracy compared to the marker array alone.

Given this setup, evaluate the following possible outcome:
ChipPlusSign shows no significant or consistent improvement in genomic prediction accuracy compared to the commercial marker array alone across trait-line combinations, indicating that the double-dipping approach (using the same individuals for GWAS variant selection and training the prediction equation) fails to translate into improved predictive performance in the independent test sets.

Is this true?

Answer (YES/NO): NO